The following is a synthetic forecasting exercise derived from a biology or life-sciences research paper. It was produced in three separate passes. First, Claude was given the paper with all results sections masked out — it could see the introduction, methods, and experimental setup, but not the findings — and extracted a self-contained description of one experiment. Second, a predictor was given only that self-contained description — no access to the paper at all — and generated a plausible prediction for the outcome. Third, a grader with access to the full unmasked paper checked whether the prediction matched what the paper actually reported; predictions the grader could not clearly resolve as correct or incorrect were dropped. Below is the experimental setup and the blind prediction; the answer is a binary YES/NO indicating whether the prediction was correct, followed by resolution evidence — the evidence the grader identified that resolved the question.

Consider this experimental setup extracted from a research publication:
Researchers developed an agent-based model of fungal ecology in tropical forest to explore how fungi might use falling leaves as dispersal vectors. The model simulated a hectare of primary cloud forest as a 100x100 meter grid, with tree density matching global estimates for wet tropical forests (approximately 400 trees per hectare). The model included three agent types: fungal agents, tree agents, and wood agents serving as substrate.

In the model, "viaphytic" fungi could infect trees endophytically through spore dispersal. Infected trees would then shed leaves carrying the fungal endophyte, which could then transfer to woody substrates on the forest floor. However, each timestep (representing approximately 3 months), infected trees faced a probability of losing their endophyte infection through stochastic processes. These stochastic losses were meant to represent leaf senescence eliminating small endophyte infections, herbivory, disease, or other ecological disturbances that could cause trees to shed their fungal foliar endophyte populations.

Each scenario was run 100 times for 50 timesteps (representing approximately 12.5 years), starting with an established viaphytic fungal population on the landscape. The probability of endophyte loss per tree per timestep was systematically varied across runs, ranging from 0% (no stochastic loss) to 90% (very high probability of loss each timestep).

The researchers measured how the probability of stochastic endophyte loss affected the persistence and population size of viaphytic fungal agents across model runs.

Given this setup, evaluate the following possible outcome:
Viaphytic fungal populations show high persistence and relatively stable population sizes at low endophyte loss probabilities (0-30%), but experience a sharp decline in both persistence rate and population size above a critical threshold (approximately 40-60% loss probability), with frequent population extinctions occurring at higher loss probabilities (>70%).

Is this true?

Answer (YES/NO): NO